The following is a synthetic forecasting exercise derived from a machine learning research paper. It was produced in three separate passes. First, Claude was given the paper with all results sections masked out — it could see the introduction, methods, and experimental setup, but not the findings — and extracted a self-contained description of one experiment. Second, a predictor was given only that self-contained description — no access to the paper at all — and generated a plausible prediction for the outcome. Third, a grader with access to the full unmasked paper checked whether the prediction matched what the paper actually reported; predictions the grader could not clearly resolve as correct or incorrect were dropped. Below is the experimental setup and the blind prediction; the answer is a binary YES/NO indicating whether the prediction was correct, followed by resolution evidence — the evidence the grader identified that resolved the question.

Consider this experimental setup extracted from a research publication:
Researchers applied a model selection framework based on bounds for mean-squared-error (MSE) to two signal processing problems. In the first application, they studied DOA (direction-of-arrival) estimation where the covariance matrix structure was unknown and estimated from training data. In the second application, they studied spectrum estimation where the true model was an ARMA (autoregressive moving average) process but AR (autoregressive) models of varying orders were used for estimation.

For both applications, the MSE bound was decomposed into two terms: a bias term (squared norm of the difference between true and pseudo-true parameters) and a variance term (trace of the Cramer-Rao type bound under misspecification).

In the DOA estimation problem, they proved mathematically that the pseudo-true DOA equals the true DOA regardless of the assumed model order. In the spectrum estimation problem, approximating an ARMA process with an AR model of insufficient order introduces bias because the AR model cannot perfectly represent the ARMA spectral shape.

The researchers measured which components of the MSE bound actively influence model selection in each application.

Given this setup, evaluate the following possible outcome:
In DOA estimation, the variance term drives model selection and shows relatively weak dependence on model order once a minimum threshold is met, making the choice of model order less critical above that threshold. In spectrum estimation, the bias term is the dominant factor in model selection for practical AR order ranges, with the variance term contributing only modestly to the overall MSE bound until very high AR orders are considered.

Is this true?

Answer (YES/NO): NO